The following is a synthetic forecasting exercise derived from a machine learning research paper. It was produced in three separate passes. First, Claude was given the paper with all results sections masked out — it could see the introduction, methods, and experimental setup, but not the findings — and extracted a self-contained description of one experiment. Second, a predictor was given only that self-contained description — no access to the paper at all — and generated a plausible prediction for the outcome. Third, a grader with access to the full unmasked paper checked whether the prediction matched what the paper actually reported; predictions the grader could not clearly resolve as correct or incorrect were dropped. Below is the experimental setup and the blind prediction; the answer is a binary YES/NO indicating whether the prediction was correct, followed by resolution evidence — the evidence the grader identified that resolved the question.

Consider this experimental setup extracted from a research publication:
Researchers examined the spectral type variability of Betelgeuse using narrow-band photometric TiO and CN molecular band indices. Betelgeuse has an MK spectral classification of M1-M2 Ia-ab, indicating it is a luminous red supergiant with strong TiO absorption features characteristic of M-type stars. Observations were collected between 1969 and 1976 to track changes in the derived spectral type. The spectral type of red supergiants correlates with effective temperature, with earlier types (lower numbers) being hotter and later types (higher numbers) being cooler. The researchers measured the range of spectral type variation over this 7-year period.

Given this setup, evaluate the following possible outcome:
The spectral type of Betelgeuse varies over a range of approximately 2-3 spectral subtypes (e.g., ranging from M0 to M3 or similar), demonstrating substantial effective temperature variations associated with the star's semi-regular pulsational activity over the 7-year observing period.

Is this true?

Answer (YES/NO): NO